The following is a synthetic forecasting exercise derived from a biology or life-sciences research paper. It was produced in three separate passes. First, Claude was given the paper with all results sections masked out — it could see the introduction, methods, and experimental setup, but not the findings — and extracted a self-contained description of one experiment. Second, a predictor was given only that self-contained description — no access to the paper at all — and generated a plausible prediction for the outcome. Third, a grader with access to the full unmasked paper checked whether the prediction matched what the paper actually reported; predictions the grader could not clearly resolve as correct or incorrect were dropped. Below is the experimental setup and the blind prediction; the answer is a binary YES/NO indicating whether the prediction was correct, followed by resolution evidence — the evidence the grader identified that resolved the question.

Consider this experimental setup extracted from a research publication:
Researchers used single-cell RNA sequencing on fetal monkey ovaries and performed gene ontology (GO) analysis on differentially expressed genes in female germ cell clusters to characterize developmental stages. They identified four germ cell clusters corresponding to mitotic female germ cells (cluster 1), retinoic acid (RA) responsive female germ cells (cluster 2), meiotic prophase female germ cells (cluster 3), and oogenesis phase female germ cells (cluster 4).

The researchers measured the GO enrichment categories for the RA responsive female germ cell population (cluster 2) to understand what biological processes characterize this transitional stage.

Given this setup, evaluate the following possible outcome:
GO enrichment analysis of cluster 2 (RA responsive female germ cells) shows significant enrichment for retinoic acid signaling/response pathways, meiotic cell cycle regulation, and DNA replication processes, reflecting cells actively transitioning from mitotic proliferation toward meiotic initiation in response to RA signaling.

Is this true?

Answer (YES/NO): NO